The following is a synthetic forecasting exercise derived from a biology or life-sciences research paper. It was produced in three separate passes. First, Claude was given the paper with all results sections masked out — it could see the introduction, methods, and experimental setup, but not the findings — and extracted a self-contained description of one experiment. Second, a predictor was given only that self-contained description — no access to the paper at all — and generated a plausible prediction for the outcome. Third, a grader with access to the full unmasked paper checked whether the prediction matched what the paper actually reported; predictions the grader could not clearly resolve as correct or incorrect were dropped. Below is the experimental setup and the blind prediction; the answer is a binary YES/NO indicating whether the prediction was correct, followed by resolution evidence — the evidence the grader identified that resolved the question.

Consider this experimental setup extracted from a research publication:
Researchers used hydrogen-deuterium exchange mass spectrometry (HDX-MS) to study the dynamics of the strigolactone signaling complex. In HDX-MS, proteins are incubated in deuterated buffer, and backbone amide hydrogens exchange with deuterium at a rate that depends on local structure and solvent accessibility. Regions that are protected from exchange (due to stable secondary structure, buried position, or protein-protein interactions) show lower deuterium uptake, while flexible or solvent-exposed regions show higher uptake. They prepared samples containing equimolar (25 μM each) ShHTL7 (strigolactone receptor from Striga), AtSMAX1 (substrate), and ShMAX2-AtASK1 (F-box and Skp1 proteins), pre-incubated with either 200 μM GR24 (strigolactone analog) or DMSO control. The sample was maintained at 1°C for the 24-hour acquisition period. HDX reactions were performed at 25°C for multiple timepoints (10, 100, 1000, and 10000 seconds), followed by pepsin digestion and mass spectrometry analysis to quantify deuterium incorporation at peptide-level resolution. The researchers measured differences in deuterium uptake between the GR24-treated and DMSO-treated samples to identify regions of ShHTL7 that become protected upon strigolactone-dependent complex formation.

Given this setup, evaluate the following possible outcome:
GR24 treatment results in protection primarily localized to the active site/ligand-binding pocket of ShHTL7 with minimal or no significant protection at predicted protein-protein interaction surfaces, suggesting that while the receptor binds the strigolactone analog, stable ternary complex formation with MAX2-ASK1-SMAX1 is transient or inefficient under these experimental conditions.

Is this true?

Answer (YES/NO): NO